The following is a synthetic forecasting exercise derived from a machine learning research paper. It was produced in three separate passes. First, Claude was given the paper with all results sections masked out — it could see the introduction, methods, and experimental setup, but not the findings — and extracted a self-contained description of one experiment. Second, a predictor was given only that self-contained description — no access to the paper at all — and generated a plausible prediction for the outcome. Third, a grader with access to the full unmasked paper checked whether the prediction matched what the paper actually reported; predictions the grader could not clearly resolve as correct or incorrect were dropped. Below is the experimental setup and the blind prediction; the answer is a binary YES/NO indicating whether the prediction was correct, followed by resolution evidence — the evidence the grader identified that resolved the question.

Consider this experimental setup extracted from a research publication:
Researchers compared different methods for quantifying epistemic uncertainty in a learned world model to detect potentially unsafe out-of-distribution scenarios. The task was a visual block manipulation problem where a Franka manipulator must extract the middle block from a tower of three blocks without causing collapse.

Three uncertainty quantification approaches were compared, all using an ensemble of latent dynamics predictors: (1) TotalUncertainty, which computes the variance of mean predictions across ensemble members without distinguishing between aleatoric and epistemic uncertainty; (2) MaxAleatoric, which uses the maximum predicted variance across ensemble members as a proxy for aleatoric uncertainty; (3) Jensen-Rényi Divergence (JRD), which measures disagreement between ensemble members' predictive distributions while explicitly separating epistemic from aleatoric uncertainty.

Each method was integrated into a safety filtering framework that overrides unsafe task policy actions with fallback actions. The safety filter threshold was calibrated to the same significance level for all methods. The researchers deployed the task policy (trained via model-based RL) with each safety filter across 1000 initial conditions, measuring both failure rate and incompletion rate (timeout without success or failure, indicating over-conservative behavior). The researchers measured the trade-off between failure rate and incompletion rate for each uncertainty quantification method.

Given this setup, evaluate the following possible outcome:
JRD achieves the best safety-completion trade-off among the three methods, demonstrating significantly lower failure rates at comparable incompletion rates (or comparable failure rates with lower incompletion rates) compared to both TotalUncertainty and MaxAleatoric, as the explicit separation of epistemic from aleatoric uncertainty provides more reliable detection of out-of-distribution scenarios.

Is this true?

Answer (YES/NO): YES